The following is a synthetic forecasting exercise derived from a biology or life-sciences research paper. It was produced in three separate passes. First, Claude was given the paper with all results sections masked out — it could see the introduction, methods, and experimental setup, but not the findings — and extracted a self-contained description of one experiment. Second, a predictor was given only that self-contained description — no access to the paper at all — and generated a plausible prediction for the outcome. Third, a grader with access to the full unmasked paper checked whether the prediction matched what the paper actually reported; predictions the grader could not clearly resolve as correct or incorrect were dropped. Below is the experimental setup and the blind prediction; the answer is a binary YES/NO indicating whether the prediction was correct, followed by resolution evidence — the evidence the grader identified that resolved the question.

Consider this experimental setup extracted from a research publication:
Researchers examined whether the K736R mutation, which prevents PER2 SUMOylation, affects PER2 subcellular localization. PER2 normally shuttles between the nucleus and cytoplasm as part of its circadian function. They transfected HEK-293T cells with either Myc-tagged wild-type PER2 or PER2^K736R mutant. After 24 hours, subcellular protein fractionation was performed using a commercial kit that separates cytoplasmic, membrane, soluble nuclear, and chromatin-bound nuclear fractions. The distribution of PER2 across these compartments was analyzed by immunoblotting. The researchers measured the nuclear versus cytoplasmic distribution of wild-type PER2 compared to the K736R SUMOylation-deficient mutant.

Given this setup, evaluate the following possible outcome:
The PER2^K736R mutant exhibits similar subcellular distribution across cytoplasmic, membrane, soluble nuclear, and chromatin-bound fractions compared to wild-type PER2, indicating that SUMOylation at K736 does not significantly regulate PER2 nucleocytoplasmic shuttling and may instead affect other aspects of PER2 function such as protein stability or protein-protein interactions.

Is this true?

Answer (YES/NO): NO